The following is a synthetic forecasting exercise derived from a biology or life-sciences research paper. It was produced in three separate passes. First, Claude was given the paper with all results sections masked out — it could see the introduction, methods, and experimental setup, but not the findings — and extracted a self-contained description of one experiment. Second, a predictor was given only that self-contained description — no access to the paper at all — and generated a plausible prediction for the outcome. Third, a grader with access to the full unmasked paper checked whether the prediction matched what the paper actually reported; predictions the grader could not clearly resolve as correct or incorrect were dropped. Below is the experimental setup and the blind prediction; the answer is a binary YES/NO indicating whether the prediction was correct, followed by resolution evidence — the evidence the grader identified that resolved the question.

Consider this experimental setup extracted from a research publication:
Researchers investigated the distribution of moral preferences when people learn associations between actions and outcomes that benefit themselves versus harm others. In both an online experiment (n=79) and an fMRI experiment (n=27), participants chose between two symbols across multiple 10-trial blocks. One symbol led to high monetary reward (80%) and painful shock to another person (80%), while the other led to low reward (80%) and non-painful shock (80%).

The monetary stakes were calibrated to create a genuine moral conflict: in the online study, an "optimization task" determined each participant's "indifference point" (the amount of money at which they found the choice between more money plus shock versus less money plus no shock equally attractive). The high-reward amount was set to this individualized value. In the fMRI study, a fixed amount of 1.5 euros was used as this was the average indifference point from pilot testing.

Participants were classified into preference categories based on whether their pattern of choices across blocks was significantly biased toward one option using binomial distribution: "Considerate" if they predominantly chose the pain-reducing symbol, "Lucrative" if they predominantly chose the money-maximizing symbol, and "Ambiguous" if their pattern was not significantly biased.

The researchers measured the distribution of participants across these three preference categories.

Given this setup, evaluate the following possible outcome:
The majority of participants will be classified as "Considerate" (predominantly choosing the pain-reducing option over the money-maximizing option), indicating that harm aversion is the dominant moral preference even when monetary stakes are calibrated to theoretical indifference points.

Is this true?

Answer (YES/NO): NO